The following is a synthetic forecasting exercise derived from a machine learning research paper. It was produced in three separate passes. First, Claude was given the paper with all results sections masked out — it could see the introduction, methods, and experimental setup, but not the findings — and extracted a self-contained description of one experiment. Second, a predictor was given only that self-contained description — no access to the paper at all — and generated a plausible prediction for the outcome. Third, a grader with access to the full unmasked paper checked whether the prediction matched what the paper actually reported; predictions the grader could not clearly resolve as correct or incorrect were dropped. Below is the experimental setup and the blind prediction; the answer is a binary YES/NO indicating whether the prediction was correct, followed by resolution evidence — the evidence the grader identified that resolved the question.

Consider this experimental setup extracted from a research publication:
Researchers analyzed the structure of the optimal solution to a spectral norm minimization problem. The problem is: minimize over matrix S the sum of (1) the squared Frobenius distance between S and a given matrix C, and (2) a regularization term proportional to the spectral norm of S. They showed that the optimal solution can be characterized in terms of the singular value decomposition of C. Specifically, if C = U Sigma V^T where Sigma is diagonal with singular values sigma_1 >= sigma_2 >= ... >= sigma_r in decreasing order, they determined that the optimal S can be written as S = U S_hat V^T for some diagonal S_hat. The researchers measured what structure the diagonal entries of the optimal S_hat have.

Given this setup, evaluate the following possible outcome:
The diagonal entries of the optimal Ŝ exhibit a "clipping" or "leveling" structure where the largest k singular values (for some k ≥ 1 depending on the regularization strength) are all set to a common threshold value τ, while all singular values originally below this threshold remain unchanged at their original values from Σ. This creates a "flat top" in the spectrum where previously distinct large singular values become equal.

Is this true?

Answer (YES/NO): YES